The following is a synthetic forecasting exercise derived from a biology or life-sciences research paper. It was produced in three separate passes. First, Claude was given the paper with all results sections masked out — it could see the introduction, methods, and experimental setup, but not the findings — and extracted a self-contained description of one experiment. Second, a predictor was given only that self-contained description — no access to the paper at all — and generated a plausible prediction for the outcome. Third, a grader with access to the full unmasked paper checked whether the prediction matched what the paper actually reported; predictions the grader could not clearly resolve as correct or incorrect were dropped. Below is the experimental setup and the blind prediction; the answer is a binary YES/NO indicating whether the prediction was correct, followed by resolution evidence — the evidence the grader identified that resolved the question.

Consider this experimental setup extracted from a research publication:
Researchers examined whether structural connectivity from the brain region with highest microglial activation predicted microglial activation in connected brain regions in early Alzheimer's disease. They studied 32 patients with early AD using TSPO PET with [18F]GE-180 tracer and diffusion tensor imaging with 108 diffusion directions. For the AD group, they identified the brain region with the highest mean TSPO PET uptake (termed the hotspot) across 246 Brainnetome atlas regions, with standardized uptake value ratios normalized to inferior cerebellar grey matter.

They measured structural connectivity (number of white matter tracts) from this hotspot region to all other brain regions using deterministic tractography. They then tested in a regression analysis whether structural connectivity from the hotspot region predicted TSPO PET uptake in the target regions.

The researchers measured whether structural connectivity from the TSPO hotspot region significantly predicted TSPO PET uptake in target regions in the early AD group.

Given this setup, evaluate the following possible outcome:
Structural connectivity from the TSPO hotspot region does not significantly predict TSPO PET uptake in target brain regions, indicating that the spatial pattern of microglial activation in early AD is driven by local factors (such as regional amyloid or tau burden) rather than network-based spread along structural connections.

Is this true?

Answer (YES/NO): YES